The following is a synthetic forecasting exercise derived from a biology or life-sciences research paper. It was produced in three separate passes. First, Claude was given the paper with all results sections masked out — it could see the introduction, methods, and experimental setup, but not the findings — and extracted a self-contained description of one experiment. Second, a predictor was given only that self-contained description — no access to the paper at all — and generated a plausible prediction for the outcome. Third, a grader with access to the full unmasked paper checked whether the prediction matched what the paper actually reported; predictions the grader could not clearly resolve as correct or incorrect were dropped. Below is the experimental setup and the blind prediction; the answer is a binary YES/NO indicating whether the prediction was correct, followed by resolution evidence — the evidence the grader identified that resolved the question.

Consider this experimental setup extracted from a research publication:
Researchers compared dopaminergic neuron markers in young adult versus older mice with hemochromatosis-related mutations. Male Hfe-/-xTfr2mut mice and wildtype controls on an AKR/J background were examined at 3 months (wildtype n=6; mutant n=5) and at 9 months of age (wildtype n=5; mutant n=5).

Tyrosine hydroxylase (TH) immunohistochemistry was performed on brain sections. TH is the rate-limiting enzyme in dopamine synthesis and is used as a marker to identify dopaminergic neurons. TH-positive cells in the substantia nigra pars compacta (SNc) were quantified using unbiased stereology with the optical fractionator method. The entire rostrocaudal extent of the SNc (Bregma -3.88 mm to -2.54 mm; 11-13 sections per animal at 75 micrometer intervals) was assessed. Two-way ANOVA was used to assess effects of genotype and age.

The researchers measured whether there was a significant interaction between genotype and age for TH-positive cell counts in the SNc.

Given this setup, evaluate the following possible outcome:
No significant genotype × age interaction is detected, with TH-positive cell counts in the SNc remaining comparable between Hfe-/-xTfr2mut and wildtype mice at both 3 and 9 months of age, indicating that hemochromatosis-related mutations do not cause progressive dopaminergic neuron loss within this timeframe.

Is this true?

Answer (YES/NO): NO